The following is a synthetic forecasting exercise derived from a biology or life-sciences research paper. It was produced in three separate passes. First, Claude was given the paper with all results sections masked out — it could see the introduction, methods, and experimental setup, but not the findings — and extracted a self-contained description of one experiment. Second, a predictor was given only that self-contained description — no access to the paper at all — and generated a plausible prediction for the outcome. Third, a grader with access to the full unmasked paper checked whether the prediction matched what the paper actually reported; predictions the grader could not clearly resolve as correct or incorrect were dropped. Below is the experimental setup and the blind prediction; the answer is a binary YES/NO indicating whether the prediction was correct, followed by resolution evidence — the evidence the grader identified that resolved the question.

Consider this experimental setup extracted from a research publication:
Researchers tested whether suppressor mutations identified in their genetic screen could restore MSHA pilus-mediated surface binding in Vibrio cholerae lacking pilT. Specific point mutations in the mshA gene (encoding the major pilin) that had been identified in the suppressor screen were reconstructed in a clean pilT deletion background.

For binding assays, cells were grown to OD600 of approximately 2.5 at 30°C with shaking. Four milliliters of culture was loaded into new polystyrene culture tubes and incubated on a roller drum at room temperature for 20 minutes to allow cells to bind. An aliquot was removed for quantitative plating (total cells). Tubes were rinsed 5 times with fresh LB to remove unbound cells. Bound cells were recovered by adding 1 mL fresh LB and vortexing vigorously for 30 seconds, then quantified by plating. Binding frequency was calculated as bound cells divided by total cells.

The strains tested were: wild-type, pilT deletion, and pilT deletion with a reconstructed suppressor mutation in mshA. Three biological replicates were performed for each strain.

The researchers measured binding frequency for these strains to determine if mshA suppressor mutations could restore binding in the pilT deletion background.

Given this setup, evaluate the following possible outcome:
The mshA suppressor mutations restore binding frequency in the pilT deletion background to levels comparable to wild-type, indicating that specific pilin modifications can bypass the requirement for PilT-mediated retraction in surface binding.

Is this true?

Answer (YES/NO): YES